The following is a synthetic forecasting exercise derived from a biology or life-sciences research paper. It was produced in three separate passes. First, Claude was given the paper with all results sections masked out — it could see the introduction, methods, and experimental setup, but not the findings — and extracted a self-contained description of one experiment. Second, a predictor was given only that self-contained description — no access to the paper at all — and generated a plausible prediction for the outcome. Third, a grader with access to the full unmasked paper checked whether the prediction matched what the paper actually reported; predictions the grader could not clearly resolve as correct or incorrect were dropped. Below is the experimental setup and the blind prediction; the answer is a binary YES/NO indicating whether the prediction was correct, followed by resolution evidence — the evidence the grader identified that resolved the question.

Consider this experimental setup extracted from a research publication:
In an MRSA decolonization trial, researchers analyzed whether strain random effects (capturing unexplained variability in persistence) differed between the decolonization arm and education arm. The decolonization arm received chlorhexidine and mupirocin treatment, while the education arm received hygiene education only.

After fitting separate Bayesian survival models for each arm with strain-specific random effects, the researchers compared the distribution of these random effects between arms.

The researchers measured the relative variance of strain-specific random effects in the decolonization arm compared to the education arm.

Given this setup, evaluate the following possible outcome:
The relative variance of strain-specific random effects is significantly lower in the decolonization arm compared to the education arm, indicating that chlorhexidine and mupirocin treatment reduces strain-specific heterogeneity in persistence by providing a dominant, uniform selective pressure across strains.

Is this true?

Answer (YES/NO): YES